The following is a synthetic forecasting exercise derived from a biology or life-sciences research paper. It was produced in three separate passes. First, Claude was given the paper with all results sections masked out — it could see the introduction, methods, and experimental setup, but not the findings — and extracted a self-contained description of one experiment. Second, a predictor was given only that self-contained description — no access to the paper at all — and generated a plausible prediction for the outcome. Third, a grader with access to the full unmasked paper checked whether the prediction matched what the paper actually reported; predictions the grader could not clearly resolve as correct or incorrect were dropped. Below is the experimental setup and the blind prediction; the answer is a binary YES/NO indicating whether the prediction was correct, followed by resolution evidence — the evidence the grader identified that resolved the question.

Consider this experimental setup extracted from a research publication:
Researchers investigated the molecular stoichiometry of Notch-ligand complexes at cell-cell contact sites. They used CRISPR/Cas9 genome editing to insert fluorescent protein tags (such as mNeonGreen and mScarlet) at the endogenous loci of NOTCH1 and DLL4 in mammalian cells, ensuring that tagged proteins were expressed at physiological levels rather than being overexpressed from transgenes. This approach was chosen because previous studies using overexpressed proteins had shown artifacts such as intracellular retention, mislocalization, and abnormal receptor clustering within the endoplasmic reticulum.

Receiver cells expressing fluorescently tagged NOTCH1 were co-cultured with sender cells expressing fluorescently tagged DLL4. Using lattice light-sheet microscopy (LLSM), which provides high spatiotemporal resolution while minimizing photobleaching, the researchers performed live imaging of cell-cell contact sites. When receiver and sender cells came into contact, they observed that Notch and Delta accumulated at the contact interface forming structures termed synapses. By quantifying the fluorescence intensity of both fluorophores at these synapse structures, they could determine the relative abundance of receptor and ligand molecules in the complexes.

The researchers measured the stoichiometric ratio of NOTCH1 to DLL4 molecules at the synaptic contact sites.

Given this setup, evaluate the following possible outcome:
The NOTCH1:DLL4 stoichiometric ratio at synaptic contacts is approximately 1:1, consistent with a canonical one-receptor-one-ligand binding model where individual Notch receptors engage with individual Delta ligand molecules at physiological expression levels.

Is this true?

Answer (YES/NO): YES